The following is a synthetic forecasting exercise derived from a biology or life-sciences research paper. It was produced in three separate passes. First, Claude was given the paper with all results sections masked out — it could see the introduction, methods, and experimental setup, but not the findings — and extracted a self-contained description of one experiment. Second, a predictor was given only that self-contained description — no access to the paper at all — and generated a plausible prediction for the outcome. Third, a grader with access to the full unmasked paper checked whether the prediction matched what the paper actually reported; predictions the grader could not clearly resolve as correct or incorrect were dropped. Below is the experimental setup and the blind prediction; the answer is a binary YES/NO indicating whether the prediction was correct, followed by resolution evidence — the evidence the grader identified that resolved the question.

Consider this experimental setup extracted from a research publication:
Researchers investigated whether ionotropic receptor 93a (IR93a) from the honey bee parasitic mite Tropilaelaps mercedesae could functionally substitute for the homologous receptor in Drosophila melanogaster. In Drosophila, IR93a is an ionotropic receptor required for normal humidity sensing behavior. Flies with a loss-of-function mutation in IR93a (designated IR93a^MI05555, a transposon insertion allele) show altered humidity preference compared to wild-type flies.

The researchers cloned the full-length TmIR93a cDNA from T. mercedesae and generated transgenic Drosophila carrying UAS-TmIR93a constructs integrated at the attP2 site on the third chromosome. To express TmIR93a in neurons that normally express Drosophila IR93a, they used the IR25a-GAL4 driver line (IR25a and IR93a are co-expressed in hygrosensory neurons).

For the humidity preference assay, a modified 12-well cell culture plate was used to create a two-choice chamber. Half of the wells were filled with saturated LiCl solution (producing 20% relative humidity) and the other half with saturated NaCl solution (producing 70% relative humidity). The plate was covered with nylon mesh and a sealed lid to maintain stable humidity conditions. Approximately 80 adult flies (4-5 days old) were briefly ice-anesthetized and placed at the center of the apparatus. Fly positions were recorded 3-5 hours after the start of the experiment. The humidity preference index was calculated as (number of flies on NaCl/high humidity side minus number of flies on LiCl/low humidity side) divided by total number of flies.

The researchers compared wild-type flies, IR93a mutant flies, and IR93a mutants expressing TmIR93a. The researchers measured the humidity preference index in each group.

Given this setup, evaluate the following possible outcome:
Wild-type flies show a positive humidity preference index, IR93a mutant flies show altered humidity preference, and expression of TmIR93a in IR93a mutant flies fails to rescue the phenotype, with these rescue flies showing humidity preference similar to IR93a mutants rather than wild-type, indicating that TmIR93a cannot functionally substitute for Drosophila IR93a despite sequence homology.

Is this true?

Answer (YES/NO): NO